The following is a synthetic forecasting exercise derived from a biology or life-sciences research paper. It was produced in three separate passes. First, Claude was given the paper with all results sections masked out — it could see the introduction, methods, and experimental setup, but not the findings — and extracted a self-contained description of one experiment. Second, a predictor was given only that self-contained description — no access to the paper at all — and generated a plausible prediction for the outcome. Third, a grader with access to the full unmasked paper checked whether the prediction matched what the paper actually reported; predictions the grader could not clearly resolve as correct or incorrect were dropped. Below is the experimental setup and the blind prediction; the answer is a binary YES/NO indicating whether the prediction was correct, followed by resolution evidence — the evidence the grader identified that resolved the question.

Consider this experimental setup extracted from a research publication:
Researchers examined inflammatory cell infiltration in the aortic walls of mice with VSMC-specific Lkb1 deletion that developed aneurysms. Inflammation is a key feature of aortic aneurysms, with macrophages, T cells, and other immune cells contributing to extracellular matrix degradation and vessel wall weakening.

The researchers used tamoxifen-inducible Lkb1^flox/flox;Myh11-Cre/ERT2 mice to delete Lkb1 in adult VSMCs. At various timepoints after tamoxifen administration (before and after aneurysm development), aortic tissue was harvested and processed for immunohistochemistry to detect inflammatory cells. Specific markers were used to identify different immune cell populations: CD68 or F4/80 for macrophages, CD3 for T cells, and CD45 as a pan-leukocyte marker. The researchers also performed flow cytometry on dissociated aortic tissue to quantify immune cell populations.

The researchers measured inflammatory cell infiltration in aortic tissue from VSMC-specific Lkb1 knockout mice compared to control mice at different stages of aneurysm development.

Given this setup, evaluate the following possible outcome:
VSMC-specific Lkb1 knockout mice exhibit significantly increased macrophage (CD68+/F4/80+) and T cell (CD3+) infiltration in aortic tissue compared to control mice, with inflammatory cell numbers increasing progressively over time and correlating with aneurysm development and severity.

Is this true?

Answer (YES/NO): YES